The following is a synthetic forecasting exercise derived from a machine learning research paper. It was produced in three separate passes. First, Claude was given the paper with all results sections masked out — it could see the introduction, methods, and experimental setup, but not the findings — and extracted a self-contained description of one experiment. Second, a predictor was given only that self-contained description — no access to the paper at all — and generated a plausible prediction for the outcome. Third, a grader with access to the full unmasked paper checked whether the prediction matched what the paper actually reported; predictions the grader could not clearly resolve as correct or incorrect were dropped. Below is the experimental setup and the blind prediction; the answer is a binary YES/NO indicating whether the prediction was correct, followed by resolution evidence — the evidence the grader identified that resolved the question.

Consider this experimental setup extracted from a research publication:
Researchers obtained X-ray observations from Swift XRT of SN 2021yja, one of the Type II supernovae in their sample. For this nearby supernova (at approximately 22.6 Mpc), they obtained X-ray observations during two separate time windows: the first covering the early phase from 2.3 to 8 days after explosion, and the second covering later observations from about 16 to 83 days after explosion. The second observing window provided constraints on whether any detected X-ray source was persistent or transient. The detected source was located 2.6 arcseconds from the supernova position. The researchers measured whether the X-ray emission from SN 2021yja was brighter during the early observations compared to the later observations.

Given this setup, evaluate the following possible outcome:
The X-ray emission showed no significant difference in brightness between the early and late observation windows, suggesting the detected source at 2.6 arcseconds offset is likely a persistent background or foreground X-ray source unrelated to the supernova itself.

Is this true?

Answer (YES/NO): NO